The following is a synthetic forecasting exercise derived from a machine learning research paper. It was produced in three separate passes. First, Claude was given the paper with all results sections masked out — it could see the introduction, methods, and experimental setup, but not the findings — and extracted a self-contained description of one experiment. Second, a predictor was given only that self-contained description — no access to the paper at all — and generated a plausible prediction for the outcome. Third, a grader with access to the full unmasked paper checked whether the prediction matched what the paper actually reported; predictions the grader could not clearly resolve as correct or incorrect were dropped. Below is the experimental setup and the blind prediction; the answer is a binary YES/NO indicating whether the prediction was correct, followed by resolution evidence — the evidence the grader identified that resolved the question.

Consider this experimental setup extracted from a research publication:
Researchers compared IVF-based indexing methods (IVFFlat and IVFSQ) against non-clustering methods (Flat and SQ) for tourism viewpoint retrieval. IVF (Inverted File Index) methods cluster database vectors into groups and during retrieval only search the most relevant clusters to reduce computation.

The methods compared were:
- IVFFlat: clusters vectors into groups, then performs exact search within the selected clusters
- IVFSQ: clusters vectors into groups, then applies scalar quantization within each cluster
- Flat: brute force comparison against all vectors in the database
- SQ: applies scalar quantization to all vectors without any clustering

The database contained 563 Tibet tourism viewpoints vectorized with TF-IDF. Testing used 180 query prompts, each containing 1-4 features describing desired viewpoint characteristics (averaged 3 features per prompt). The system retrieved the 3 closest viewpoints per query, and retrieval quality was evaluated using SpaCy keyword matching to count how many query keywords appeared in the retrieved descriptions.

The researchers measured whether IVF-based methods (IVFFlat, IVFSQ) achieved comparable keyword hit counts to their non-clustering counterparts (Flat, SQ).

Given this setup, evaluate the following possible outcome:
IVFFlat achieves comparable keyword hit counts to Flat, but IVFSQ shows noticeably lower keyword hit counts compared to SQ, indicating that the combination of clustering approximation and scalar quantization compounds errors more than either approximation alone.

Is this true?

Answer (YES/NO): NO